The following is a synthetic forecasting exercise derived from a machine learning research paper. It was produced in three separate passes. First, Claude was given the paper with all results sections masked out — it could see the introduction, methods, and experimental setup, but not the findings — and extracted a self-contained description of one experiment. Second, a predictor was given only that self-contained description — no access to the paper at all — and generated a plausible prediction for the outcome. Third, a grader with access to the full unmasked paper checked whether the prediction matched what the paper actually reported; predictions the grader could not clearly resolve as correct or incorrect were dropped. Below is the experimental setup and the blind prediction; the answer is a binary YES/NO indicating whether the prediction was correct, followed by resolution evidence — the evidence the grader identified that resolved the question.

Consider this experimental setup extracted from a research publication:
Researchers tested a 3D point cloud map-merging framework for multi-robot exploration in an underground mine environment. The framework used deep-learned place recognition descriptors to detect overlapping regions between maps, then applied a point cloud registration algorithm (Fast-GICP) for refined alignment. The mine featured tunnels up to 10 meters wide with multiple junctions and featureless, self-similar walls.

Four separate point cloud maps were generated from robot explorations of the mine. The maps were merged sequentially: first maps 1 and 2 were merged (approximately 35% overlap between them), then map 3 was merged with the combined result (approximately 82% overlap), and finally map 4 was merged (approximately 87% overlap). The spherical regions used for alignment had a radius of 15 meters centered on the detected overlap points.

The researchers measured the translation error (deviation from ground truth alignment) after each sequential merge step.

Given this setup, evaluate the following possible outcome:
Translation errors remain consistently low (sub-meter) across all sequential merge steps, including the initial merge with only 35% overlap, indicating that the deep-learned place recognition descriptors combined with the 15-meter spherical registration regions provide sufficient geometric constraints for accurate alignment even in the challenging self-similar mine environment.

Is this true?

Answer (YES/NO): YES